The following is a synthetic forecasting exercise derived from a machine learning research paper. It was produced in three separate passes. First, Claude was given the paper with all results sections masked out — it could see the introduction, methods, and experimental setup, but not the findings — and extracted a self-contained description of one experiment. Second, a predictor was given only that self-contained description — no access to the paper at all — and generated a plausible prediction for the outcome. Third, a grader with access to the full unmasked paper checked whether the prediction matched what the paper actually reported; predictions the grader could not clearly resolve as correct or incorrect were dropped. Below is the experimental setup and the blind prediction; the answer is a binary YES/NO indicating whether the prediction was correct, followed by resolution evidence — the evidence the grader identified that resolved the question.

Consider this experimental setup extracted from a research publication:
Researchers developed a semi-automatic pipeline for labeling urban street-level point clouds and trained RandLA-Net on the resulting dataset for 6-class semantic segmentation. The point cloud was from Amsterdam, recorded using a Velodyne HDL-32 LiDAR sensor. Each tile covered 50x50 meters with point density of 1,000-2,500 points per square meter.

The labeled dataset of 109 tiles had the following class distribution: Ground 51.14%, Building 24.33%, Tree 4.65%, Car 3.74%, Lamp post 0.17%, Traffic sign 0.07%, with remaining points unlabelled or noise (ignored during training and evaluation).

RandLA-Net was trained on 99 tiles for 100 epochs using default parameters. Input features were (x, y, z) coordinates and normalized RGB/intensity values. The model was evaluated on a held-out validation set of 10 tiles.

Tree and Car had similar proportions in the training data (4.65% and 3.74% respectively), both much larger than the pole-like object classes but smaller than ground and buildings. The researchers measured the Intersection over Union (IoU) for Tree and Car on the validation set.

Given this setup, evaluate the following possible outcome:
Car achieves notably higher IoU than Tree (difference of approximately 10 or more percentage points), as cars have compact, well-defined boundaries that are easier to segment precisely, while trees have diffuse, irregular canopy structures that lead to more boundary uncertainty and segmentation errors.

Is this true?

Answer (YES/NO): NO